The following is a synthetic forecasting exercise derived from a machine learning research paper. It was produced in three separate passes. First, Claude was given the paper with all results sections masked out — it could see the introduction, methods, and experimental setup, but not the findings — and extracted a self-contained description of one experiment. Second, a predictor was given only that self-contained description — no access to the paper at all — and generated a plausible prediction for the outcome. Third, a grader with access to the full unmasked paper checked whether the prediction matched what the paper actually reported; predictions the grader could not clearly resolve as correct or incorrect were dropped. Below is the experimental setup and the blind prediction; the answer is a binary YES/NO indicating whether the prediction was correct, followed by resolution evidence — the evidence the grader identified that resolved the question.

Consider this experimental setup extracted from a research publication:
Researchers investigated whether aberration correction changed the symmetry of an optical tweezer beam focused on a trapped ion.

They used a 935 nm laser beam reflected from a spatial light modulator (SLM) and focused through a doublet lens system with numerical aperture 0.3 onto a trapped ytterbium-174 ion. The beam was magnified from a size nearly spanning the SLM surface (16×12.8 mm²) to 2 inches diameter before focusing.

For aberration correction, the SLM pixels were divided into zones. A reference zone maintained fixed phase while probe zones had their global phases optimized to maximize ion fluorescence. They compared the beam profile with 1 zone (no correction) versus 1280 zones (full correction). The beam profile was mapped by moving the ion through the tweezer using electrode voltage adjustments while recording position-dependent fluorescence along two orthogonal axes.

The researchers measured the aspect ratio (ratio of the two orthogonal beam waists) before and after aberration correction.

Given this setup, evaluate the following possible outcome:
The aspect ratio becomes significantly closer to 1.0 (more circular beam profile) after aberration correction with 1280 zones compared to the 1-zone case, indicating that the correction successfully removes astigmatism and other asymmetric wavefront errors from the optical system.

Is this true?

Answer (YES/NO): YES